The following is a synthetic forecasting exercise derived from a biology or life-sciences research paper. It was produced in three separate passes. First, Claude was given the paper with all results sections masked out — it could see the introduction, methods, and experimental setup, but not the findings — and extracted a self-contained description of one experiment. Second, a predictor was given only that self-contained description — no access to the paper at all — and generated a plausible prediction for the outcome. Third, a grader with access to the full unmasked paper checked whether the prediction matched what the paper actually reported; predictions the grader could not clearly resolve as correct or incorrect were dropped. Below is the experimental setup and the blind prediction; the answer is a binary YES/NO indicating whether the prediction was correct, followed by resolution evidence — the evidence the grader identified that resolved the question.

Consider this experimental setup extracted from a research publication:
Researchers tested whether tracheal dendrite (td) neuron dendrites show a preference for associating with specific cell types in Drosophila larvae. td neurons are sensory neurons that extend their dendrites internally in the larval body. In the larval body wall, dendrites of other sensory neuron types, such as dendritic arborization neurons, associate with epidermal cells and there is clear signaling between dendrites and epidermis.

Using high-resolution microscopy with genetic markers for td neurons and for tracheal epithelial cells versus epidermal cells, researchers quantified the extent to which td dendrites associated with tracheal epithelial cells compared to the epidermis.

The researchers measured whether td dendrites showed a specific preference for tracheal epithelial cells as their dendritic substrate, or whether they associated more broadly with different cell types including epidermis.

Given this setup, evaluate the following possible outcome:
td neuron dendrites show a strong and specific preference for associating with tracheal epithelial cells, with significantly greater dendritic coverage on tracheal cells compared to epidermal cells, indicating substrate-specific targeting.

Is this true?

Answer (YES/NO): YES